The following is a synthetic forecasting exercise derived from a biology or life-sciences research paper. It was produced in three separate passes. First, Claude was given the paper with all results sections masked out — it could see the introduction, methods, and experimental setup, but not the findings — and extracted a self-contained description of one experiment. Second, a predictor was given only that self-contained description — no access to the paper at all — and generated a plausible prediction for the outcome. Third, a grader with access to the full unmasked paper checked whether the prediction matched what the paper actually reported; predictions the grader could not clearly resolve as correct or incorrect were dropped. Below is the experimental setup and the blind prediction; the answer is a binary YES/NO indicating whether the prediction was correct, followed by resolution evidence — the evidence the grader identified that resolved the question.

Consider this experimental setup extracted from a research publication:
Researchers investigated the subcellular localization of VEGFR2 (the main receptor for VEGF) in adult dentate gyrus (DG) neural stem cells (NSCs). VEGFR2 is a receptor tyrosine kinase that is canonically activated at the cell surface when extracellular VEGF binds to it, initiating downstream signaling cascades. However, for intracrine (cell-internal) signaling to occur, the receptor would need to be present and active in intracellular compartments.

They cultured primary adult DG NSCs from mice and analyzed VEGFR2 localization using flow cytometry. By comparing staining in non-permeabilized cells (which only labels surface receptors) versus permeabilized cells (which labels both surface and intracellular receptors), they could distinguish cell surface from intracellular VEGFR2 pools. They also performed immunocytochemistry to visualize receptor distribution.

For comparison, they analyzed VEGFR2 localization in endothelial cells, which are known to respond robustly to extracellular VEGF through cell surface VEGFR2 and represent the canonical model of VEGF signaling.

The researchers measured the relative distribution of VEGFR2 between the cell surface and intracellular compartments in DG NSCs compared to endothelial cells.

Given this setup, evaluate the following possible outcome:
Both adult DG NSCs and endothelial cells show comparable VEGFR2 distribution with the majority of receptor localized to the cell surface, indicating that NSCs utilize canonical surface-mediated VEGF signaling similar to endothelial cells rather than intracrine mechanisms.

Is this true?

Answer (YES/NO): NO